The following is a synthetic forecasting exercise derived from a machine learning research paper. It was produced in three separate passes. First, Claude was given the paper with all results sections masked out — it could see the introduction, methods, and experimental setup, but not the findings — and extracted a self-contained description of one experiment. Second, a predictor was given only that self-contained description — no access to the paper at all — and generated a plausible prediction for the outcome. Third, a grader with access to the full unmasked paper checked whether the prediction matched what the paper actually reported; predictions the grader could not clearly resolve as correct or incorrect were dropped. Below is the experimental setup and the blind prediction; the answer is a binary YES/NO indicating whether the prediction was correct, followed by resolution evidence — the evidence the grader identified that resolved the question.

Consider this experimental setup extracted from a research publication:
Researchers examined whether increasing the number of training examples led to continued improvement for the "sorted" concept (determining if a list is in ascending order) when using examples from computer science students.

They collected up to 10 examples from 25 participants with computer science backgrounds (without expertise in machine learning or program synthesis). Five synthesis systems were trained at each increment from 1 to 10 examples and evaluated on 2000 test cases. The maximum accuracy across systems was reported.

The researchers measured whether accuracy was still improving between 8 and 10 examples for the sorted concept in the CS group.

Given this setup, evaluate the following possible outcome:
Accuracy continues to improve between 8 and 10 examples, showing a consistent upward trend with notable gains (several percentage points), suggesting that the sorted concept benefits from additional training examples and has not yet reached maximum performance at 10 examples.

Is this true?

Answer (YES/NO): NO